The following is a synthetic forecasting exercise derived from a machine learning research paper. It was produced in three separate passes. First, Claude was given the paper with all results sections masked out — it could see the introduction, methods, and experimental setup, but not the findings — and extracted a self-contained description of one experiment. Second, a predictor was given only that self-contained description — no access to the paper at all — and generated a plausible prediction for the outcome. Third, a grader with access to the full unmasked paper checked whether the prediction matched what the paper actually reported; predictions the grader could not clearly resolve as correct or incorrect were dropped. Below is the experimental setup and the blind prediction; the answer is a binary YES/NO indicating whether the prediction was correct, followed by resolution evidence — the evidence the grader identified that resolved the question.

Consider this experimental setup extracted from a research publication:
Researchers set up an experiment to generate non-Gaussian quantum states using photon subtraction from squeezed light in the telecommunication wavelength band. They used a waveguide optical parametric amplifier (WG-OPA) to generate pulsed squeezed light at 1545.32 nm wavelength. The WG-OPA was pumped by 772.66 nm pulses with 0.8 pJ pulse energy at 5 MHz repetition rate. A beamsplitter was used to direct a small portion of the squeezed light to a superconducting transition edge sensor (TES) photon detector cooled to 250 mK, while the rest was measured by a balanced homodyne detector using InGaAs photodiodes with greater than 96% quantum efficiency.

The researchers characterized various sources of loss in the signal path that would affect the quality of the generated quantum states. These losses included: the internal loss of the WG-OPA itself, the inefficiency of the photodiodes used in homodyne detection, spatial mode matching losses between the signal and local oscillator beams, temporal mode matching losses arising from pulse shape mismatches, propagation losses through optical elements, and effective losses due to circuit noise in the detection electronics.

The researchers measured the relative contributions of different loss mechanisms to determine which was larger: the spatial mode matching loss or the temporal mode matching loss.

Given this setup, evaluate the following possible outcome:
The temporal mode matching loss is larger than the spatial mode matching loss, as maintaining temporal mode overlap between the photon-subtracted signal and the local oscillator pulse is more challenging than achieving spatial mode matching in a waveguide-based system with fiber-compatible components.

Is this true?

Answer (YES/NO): YES